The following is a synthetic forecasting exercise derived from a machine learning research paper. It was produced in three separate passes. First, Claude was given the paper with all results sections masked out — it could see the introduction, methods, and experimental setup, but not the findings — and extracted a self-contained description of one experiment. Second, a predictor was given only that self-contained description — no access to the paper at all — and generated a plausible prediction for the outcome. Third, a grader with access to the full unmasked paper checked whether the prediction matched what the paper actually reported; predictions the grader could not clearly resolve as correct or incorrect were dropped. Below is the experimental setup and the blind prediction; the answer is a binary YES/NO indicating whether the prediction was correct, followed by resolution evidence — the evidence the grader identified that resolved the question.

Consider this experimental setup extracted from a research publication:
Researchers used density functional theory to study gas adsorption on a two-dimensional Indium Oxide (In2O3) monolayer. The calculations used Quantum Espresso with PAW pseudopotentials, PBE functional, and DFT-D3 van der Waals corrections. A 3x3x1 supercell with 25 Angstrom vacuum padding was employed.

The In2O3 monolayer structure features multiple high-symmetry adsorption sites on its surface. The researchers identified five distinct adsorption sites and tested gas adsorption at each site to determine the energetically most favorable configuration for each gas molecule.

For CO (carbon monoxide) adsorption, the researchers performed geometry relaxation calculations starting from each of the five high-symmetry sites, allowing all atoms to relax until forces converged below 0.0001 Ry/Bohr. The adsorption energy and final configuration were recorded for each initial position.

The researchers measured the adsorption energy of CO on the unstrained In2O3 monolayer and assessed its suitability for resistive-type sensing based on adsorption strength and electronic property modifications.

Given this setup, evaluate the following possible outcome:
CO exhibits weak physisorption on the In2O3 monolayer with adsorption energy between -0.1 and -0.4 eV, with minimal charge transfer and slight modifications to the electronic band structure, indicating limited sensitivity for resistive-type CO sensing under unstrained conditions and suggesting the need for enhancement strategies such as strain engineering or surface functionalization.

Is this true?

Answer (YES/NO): NO